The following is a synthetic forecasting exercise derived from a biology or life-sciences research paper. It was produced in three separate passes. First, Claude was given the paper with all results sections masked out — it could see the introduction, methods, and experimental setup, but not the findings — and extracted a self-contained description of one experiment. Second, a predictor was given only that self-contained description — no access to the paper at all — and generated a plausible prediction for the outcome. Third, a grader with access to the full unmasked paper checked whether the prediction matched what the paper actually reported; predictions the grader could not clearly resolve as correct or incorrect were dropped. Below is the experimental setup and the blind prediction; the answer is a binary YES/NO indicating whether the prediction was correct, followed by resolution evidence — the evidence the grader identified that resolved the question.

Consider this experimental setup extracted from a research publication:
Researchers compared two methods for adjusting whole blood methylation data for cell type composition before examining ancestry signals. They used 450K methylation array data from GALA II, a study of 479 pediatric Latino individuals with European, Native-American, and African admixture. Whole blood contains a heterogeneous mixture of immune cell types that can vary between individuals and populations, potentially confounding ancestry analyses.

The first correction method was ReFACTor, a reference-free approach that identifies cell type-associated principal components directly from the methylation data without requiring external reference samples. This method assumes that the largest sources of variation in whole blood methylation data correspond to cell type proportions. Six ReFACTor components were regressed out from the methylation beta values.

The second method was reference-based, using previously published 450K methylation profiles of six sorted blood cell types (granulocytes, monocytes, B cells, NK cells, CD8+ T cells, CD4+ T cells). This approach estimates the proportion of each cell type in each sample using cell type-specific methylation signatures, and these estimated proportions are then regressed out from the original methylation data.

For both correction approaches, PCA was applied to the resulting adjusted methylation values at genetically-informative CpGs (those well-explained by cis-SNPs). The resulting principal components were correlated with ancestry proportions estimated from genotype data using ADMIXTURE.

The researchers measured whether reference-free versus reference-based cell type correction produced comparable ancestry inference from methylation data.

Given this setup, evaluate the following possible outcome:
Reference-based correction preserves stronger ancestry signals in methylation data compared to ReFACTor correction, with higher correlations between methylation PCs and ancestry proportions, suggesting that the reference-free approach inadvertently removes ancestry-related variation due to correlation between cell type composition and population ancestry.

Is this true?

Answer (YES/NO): NO